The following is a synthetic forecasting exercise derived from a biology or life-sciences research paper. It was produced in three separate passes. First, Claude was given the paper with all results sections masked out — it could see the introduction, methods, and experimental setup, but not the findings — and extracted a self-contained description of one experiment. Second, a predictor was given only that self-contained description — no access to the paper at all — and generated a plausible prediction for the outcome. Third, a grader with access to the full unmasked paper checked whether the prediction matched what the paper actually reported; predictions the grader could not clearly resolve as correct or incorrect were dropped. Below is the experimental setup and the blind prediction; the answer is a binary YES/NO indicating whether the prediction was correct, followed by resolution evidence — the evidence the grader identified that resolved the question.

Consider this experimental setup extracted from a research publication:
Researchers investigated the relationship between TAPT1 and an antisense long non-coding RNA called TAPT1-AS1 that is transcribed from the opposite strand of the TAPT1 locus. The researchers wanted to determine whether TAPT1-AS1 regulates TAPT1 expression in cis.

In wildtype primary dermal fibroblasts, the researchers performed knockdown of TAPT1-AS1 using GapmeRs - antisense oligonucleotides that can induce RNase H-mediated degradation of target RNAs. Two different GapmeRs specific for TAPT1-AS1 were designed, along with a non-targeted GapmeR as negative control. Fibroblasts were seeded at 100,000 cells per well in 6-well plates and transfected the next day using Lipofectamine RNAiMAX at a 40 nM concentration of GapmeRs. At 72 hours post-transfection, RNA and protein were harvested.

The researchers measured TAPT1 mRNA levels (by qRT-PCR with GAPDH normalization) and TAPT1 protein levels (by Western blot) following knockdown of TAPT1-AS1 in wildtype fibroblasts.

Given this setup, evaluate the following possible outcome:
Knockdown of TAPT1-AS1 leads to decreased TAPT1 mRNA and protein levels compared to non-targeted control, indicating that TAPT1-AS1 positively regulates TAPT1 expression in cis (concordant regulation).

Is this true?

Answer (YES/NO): NO